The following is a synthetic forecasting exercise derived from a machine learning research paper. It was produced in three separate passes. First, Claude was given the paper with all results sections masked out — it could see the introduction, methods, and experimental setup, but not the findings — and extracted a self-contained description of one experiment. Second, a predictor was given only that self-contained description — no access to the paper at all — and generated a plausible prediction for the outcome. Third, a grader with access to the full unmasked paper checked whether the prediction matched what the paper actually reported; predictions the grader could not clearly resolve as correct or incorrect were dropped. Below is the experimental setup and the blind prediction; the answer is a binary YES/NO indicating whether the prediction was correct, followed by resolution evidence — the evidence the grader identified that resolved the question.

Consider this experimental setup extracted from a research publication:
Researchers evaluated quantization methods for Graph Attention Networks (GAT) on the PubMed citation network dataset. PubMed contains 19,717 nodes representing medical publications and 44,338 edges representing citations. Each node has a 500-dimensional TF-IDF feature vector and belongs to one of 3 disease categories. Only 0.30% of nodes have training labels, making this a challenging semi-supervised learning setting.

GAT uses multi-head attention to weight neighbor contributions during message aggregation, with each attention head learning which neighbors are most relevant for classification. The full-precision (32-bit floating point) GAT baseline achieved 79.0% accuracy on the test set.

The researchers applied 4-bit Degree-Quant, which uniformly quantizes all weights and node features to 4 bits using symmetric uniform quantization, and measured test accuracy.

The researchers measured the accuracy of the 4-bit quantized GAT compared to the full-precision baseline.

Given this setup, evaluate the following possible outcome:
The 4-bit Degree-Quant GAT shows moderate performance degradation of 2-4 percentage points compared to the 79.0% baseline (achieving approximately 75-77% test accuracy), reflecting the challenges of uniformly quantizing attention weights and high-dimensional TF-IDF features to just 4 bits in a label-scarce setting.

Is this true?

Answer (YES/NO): NO